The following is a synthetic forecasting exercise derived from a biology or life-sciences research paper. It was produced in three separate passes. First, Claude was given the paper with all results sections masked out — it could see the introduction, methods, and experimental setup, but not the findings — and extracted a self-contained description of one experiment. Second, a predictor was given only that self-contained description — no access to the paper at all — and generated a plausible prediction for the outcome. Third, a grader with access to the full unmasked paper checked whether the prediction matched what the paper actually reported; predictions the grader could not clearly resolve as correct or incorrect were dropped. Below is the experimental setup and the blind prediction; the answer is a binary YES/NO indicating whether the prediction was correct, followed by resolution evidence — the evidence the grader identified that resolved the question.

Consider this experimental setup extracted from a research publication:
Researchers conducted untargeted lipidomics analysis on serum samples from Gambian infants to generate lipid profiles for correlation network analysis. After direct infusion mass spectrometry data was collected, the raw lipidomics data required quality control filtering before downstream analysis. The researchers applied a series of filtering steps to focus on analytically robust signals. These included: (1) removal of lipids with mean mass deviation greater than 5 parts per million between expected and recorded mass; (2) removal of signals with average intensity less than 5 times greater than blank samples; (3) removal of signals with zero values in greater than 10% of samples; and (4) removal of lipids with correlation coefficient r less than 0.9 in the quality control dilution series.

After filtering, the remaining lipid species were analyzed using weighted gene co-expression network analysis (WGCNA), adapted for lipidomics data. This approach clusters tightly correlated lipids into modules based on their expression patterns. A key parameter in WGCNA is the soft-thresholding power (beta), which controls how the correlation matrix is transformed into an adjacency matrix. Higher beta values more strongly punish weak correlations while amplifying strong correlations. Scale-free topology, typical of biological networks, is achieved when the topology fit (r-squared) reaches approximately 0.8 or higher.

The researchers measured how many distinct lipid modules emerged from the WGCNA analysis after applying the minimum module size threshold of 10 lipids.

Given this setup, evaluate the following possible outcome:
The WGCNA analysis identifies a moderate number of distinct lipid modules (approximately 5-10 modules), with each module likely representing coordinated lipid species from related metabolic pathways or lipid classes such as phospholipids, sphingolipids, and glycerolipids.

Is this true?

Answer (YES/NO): NO